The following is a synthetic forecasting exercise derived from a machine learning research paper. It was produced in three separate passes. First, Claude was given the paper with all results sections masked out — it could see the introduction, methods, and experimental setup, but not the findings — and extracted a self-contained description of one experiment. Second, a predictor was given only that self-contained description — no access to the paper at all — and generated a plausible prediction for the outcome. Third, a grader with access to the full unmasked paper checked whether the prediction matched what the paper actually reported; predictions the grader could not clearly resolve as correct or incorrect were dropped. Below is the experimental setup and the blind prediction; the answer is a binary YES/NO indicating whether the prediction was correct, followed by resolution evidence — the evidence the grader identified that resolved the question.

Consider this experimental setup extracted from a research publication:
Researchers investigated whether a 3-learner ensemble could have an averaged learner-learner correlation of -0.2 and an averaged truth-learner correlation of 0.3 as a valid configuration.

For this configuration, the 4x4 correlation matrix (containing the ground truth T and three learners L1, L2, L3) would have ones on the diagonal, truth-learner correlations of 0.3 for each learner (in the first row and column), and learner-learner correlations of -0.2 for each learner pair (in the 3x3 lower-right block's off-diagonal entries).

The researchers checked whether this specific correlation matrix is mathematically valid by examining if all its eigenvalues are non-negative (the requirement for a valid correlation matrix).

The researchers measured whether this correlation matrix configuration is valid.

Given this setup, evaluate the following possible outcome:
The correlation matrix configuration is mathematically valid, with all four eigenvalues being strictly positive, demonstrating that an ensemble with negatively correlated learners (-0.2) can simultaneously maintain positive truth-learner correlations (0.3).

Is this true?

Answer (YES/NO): NO